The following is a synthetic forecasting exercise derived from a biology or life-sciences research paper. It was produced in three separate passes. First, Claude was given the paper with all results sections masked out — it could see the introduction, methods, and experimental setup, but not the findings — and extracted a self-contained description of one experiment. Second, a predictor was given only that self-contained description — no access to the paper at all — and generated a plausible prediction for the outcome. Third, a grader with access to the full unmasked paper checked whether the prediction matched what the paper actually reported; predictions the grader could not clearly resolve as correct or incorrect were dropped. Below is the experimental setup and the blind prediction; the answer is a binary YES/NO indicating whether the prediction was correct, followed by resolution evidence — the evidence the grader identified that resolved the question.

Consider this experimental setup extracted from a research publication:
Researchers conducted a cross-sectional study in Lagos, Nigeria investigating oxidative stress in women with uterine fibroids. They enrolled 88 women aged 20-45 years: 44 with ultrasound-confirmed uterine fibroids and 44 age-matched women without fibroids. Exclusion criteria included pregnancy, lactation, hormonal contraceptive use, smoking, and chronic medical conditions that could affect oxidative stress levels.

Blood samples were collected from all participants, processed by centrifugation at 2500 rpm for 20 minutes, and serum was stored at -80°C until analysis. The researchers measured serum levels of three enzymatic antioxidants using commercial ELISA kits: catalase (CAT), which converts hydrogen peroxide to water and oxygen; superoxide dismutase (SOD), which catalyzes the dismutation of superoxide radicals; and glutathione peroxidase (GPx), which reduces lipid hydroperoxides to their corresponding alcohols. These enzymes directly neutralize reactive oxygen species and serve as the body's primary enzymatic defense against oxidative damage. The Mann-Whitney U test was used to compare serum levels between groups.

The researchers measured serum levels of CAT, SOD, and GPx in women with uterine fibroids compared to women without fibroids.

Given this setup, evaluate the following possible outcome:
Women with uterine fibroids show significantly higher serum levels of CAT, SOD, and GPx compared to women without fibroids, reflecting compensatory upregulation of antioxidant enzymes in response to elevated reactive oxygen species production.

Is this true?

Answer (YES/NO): NO